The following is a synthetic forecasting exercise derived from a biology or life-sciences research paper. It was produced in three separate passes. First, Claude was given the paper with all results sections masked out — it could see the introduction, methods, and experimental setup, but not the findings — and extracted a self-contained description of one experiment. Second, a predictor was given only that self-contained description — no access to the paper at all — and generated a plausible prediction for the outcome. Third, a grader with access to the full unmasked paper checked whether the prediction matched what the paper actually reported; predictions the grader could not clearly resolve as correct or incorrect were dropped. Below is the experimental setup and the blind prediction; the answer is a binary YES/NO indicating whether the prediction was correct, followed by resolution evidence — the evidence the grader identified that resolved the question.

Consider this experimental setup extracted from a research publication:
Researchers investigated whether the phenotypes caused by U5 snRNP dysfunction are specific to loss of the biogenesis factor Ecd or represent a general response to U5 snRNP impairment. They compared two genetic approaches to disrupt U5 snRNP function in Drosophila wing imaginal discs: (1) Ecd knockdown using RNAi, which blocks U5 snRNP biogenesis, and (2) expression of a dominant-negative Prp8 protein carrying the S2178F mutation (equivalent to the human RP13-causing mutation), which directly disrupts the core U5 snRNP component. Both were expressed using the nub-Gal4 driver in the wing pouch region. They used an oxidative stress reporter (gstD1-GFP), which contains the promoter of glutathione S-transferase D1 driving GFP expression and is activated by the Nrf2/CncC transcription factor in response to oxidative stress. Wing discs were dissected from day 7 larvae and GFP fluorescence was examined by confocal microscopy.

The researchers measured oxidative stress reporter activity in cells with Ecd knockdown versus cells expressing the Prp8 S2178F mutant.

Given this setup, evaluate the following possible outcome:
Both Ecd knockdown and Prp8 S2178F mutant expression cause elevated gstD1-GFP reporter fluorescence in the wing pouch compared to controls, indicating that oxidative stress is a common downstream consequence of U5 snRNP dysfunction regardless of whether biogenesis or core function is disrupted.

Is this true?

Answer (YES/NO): YES